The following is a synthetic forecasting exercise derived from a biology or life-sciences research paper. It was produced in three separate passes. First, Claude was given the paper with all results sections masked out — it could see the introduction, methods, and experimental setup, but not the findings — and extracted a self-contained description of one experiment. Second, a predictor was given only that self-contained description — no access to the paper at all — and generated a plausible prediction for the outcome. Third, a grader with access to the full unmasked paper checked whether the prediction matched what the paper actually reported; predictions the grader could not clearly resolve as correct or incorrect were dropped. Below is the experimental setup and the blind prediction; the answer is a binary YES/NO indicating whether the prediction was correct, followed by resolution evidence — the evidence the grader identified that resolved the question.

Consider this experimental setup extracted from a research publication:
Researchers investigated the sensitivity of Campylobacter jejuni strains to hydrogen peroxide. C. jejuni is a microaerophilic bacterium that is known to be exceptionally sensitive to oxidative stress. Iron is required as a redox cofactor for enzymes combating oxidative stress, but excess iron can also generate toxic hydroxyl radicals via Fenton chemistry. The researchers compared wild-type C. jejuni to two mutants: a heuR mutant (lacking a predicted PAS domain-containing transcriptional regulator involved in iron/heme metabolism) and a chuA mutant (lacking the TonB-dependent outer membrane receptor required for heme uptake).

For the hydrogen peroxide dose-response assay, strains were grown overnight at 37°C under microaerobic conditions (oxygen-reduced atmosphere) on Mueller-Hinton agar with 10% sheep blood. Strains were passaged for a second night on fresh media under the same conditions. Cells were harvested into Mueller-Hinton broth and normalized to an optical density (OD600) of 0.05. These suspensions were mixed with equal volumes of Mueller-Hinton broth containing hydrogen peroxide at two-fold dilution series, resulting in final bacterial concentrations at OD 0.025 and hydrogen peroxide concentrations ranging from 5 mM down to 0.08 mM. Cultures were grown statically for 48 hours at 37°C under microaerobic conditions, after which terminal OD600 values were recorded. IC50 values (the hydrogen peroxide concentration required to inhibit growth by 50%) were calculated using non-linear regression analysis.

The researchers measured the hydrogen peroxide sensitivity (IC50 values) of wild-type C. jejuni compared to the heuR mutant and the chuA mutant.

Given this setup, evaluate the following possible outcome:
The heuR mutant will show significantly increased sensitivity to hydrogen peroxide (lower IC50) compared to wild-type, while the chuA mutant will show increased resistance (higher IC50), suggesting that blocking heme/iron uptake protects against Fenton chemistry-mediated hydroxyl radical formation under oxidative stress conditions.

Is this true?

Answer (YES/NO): NO